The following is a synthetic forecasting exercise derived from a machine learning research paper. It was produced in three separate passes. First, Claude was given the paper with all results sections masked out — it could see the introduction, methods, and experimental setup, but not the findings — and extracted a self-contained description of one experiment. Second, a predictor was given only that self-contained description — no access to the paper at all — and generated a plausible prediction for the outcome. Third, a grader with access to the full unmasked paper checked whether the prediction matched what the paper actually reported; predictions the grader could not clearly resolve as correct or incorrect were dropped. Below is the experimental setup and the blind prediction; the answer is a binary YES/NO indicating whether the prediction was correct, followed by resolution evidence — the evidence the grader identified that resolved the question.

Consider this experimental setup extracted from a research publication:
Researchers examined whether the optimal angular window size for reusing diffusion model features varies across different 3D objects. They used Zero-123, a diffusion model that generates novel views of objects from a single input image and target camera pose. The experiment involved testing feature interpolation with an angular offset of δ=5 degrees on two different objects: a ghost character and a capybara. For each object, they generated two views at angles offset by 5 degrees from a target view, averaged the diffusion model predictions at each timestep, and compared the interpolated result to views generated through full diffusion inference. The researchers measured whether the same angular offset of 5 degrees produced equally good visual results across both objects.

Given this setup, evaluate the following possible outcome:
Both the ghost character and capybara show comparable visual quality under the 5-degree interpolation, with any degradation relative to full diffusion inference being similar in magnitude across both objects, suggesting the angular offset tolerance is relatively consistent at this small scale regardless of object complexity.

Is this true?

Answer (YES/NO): NO